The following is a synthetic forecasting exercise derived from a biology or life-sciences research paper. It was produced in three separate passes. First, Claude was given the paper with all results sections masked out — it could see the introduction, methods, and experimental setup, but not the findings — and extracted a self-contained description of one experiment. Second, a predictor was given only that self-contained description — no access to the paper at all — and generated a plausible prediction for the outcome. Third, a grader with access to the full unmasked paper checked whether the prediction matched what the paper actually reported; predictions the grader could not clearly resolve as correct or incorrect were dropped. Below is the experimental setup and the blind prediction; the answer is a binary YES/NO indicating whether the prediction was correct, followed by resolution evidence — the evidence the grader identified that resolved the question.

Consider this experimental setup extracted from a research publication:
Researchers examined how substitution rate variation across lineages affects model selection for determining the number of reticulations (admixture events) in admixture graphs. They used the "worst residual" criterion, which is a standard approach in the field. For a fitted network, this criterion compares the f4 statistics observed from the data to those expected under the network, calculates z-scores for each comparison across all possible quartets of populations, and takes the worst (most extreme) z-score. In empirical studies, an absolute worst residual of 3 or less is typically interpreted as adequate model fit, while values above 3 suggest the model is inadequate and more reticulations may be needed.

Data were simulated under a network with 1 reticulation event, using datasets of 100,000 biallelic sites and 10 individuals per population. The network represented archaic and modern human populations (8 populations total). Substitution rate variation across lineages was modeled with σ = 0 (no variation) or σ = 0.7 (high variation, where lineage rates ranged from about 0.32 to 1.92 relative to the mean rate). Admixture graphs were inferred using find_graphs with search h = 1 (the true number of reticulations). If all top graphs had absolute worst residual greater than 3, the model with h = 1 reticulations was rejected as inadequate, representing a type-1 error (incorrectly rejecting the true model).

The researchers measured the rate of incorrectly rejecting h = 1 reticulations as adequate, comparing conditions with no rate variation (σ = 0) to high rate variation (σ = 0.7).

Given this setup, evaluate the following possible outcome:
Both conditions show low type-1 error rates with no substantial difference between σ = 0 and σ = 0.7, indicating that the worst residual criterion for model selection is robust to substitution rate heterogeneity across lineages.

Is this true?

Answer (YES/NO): NO